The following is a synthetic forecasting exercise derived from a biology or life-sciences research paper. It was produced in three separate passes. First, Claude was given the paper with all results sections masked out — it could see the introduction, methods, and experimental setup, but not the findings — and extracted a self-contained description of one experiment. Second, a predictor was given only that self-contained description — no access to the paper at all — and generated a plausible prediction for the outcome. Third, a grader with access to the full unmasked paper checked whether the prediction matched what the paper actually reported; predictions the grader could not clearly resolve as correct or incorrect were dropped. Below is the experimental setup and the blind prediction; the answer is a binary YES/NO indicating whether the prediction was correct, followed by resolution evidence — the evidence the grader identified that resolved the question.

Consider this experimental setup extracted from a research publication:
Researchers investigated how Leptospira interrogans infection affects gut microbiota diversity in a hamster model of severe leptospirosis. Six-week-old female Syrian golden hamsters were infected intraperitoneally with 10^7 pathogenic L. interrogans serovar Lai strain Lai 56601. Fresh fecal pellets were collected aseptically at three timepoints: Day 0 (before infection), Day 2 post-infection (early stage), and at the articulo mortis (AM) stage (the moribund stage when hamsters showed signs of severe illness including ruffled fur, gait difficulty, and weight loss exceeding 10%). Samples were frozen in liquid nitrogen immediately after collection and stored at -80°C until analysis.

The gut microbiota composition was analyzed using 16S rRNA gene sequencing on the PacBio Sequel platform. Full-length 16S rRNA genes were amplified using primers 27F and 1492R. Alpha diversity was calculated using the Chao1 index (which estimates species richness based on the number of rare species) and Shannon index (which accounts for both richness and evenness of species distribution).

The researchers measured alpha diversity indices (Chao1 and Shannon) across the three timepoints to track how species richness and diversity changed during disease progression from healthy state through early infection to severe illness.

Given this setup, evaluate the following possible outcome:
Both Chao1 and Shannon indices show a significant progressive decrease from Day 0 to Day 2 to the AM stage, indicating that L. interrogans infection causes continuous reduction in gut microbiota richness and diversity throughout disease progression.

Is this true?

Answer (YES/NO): NO